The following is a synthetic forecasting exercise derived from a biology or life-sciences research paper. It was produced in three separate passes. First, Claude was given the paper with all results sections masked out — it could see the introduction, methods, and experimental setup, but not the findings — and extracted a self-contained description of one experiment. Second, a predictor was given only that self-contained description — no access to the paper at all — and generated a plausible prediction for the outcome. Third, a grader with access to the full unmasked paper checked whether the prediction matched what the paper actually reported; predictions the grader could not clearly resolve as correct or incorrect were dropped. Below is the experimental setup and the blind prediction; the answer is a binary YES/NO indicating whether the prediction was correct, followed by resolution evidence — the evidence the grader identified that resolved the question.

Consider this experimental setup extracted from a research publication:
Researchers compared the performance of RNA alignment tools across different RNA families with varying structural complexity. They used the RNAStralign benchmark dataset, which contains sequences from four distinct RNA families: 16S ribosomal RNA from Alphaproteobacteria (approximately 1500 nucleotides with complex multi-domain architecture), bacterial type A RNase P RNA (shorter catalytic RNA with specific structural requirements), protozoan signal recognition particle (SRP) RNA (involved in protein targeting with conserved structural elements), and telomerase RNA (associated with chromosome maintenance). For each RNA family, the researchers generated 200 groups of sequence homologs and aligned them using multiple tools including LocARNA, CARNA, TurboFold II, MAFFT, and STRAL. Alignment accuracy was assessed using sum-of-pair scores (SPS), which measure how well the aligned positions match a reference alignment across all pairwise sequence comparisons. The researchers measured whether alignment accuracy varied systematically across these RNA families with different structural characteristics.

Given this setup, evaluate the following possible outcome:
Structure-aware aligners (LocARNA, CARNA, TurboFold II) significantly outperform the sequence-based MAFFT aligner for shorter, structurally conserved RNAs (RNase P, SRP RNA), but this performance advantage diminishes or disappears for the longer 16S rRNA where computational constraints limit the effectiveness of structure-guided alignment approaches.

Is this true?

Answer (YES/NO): NO